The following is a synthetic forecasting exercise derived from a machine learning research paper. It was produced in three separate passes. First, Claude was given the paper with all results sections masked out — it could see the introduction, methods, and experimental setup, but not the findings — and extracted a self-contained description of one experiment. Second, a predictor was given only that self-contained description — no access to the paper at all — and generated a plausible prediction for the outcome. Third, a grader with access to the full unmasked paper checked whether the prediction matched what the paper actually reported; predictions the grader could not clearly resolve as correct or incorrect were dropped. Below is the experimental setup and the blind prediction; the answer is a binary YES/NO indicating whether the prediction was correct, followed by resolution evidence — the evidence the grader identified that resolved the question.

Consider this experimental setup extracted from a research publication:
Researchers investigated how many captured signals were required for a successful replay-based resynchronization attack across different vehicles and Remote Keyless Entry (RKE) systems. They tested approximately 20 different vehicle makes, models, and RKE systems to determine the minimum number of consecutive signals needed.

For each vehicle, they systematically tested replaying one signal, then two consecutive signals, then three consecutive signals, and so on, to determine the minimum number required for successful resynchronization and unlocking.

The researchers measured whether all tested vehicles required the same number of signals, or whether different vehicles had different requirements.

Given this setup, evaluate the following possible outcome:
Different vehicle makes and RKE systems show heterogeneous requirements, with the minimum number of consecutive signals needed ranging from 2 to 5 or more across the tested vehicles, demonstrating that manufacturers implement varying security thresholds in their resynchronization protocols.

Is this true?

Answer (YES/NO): YES